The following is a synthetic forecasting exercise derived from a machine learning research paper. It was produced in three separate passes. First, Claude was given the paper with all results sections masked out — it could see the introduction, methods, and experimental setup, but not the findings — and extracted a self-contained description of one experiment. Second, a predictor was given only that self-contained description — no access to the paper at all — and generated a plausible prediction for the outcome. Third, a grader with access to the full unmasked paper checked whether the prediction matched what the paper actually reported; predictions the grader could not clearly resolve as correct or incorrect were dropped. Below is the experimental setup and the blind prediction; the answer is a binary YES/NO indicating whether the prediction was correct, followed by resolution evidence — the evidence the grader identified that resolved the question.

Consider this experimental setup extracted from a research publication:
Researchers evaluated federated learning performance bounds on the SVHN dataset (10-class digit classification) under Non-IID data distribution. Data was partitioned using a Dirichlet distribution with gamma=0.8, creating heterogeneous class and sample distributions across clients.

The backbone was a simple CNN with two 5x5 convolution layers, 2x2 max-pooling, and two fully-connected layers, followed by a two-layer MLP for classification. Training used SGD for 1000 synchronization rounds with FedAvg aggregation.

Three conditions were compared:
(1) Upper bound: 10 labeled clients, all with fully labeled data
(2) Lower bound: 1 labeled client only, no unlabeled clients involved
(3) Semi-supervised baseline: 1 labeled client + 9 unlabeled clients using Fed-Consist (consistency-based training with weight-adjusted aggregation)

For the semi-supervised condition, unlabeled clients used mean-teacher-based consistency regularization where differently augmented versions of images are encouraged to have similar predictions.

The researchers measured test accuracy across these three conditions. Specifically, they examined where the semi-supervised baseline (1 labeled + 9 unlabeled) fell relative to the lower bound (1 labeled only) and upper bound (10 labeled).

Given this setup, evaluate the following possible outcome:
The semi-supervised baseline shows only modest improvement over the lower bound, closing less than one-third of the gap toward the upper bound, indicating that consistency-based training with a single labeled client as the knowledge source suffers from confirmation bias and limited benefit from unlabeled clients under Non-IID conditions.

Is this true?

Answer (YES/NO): YES